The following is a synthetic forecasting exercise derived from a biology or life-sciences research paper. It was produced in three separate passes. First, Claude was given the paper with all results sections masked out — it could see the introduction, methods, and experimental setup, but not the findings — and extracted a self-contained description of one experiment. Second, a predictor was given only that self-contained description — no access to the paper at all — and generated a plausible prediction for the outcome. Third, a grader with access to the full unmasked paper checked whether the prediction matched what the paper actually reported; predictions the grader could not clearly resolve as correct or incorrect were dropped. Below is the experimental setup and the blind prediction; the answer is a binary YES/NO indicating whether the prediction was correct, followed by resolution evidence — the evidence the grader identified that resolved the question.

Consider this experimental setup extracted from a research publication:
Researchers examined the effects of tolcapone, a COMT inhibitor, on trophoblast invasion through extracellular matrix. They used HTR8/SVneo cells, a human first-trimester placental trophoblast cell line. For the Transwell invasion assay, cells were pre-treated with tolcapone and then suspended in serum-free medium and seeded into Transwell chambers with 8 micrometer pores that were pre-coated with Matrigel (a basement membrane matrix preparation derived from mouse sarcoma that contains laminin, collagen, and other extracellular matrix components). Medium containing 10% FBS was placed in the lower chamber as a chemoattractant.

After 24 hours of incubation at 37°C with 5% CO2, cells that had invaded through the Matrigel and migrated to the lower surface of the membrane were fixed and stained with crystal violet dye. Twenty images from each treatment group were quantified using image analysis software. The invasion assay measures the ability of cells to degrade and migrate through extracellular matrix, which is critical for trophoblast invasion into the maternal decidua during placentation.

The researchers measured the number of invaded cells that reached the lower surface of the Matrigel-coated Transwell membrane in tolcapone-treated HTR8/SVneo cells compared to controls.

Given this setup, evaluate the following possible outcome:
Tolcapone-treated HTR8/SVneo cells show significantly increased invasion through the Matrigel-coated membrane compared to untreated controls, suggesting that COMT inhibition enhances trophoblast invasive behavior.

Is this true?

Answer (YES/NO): NO